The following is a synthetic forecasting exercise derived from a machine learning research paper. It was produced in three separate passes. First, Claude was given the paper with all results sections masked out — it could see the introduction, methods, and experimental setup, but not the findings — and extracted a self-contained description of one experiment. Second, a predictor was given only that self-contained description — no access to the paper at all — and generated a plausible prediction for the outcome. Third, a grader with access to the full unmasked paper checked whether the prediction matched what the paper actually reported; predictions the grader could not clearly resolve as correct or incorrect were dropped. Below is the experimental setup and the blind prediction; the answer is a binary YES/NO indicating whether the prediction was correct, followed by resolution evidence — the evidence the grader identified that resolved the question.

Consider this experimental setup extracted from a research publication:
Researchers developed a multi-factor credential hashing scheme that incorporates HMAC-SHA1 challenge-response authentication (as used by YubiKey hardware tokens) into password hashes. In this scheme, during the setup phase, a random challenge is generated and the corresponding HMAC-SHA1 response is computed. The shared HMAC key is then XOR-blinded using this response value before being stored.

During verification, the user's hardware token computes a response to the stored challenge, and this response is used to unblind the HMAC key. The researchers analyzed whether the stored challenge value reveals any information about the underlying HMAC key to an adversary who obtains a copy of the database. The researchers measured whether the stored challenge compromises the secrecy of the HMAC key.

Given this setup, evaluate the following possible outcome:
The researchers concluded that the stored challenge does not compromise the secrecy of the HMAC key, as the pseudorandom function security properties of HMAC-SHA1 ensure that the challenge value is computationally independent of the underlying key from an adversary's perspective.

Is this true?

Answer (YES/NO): YES